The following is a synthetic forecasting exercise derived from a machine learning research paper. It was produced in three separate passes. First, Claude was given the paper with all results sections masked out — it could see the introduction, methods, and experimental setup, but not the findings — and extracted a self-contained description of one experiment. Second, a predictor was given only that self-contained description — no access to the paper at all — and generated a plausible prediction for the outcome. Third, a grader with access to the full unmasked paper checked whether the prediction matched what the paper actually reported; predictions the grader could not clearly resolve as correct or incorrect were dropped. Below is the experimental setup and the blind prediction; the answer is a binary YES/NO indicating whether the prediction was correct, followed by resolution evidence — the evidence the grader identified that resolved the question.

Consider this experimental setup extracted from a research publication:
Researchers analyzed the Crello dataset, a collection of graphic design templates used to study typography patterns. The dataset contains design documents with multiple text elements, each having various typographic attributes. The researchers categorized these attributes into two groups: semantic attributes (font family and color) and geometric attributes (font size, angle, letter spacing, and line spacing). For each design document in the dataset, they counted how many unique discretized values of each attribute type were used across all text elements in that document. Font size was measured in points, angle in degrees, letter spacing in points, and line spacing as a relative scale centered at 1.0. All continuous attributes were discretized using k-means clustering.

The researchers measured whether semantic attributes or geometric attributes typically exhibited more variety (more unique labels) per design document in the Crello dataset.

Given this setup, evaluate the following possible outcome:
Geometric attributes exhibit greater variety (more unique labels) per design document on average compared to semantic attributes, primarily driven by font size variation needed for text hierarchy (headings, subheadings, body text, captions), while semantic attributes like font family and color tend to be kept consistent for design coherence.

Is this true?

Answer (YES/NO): NO